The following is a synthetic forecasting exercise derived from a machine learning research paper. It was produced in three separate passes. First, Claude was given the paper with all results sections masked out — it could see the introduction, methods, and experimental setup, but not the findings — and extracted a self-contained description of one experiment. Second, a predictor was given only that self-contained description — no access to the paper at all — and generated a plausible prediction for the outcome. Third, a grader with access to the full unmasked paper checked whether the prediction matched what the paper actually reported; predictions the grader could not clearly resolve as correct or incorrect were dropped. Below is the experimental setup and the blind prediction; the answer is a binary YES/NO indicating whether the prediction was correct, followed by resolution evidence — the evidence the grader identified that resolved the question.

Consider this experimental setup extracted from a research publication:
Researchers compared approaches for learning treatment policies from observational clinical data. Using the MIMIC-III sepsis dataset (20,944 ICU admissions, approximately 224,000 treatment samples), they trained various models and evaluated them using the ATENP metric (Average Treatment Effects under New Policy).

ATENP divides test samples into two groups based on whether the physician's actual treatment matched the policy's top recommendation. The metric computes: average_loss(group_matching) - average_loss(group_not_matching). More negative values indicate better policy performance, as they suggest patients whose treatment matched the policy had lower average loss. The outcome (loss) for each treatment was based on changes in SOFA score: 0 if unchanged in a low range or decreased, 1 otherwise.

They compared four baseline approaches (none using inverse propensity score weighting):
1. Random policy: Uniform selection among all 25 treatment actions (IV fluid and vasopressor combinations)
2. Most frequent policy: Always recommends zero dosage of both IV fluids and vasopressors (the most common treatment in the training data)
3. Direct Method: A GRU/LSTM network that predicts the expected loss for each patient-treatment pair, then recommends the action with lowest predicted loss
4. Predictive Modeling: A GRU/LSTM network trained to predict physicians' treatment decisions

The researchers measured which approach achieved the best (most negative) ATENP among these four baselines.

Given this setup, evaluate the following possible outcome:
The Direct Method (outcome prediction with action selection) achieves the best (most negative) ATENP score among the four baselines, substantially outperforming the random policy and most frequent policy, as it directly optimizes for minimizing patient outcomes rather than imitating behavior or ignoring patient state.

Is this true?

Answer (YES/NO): NO